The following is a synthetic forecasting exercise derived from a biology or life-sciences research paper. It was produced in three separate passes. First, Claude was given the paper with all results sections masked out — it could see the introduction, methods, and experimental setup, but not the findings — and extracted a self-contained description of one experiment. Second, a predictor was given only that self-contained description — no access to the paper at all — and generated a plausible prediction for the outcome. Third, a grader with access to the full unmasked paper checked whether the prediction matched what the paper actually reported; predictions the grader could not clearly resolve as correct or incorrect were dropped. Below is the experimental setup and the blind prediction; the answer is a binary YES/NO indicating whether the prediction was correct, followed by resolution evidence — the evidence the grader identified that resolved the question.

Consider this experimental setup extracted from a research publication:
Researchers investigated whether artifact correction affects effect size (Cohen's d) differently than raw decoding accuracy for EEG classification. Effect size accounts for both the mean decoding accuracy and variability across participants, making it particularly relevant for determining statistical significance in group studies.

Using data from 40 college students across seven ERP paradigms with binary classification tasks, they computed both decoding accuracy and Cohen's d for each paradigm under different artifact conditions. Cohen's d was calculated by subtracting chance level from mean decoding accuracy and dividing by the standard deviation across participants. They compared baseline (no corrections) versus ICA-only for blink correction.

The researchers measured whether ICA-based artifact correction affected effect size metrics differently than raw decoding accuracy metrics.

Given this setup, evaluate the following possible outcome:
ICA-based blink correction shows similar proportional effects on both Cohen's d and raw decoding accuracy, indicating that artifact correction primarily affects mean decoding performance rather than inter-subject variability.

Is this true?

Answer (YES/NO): YES